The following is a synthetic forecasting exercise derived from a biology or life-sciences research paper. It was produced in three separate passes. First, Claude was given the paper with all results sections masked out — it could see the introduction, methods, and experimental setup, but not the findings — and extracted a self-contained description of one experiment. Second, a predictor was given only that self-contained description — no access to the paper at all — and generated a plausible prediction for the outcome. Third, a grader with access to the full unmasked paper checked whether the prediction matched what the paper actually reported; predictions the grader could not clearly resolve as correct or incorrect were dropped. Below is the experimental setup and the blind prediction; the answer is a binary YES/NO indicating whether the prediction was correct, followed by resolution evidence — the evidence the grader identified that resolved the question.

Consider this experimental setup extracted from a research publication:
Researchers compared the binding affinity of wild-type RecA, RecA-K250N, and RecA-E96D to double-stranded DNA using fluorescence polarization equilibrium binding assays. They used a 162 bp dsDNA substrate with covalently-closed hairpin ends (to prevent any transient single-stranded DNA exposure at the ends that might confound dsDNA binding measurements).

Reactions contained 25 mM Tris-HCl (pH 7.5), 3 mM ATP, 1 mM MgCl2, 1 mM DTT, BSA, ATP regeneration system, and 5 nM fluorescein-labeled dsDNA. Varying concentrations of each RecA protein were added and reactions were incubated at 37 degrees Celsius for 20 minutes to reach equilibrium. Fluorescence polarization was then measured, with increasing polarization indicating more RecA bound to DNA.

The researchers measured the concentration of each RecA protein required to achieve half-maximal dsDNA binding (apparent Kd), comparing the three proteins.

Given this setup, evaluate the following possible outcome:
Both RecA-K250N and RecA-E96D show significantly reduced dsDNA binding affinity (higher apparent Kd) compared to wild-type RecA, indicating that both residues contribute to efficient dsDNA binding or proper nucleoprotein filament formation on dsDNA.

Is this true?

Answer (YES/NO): NO